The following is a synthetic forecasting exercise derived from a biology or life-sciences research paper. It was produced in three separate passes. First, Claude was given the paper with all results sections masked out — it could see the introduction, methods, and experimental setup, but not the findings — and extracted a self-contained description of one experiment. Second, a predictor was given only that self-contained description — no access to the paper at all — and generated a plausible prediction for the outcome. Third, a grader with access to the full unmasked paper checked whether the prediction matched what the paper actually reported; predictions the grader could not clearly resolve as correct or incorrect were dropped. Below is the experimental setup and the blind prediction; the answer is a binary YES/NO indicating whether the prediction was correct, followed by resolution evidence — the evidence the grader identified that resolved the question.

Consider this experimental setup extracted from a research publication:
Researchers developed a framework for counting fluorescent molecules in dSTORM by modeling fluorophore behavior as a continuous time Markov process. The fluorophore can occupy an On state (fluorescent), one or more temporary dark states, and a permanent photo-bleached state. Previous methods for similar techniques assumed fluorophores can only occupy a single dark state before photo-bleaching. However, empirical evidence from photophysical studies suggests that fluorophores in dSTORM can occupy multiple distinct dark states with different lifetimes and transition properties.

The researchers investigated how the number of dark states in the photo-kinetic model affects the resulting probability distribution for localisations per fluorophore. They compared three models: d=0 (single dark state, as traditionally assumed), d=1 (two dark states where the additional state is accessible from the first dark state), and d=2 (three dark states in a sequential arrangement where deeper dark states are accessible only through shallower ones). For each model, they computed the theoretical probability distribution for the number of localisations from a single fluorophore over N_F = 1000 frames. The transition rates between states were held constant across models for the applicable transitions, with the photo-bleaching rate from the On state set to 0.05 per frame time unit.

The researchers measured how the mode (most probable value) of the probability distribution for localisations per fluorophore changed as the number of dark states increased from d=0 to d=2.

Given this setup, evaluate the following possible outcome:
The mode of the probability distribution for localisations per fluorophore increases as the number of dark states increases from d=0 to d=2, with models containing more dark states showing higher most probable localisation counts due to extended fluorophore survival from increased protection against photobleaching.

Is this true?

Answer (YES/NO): NO